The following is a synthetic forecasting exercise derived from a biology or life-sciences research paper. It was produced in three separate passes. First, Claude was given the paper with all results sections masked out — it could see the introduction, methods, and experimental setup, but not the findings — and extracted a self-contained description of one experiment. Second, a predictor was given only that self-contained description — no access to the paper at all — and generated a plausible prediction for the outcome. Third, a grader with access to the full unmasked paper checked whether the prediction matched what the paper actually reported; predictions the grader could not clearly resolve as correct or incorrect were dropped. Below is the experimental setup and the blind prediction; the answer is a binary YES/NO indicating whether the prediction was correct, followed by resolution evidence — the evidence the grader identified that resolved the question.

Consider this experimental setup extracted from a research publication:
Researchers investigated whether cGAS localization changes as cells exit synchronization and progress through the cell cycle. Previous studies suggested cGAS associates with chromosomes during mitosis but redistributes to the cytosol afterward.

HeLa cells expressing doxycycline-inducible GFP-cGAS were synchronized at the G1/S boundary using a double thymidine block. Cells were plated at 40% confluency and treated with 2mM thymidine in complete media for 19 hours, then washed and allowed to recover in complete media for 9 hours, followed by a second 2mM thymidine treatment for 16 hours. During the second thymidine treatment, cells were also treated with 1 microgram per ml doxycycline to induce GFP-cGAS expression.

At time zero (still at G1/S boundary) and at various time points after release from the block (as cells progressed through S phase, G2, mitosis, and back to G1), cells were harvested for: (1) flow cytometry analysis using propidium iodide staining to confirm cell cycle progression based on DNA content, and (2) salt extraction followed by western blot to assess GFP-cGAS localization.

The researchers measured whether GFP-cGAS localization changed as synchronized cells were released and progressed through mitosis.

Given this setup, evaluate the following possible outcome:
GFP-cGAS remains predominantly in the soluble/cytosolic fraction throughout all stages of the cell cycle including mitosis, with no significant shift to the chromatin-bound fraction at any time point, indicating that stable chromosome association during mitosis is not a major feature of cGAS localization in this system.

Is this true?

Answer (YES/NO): NO